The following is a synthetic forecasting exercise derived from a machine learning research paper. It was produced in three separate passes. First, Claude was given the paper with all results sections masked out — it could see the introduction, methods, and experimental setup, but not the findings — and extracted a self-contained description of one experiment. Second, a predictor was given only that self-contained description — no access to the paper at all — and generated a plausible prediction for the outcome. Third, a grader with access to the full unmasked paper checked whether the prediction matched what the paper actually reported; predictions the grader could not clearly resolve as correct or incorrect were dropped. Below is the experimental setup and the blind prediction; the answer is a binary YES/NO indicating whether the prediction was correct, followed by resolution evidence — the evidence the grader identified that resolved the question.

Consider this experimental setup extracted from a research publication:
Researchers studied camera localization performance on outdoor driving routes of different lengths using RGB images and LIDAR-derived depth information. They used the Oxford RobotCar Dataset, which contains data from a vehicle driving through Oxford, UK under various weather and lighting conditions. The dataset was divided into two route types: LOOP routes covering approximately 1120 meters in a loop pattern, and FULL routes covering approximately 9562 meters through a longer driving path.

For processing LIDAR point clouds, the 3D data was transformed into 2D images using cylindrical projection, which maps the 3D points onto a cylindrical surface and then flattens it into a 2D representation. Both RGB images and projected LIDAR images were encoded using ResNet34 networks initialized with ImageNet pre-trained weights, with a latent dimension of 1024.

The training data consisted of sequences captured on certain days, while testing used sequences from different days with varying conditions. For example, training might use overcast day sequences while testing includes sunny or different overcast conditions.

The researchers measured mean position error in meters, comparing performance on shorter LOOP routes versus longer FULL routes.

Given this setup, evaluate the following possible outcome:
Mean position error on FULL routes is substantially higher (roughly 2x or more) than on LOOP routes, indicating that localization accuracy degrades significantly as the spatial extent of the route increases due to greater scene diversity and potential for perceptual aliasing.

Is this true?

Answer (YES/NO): YES